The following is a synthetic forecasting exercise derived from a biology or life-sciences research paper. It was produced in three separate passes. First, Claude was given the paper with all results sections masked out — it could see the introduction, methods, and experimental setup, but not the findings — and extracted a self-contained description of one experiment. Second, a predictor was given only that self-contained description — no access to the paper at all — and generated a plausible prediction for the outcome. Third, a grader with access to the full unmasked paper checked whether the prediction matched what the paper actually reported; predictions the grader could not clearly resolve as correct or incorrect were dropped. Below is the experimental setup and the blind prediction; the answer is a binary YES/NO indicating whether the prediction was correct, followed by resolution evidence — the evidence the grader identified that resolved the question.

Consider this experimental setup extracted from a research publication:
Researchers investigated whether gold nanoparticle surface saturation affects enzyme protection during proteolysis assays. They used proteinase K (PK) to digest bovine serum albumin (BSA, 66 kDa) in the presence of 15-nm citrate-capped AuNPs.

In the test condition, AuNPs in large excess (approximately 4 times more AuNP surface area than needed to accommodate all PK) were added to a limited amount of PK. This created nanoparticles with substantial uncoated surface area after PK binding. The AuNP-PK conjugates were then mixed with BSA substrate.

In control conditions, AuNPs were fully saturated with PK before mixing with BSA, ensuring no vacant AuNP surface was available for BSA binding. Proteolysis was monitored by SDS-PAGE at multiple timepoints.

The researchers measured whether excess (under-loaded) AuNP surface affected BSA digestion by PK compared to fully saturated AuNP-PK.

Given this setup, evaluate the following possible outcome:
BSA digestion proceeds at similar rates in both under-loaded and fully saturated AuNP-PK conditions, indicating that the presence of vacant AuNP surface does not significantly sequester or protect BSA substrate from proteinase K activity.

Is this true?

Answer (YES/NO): NO